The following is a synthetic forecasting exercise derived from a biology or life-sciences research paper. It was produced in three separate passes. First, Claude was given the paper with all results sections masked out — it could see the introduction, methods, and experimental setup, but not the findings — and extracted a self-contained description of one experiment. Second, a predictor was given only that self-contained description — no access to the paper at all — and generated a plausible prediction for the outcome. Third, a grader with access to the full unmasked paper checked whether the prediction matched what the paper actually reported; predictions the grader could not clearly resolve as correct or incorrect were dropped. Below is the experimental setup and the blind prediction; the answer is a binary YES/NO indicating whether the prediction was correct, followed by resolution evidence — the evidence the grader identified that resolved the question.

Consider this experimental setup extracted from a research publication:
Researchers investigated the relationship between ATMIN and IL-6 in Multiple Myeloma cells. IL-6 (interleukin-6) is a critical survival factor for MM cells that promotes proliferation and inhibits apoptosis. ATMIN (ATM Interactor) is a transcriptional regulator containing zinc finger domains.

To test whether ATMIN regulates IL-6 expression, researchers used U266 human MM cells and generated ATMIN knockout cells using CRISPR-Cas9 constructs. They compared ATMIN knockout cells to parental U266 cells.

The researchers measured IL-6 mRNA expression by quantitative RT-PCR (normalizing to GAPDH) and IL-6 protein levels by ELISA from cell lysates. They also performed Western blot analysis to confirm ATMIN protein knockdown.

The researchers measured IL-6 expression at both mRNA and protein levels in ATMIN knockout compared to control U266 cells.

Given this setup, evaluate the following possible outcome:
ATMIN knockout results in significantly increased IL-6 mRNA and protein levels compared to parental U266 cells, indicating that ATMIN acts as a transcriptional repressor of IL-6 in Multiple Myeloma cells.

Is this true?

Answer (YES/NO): NO